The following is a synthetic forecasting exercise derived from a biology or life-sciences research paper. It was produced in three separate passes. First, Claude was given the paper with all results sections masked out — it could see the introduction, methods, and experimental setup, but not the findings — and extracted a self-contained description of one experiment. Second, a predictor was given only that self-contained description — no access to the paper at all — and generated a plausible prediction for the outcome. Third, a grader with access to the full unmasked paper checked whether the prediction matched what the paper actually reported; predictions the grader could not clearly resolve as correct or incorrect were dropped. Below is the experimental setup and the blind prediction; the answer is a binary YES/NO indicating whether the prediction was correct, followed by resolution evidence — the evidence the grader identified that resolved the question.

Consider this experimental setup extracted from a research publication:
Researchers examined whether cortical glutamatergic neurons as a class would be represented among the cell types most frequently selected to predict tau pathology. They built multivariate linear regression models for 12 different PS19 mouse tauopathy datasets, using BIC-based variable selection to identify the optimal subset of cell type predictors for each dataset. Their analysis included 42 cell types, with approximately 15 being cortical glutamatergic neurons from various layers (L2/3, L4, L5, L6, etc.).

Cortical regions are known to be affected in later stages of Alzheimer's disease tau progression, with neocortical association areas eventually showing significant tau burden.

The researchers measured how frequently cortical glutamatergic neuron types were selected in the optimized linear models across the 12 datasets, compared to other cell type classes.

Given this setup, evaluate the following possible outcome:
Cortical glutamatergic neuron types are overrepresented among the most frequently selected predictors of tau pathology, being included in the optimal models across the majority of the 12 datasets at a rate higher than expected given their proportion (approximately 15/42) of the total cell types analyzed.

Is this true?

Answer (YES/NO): NO